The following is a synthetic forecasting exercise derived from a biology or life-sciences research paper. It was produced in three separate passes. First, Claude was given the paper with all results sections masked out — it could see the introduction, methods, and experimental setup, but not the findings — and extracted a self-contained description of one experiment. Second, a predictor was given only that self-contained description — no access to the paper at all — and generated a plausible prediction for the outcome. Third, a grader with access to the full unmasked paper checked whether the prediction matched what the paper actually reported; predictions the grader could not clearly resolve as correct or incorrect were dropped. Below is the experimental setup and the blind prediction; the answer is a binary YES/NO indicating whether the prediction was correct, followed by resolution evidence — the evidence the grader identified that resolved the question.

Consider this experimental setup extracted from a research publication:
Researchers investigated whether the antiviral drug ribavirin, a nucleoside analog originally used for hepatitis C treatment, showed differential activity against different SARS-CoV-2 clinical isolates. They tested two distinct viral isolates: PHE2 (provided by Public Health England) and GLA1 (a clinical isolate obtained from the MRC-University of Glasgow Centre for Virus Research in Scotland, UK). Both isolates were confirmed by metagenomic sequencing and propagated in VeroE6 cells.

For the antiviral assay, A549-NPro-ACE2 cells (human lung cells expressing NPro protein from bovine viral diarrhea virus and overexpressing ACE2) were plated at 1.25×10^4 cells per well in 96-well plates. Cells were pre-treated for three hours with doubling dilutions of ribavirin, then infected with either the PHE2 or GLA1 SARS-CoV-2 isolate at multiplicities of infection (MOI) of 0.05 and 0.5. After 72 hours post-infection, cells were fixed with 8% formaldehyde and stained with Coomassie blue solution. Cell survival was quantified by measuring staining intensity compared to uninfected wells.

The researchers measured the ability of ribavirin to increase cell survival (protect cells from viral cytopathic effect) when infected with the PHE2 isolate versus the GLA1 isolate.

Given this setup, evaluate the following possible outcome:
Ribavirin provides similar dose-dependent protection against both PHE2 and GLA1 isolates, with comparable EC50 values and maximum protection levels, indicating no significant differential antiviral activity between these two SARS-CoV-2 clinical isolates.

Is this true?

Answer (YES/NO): NO